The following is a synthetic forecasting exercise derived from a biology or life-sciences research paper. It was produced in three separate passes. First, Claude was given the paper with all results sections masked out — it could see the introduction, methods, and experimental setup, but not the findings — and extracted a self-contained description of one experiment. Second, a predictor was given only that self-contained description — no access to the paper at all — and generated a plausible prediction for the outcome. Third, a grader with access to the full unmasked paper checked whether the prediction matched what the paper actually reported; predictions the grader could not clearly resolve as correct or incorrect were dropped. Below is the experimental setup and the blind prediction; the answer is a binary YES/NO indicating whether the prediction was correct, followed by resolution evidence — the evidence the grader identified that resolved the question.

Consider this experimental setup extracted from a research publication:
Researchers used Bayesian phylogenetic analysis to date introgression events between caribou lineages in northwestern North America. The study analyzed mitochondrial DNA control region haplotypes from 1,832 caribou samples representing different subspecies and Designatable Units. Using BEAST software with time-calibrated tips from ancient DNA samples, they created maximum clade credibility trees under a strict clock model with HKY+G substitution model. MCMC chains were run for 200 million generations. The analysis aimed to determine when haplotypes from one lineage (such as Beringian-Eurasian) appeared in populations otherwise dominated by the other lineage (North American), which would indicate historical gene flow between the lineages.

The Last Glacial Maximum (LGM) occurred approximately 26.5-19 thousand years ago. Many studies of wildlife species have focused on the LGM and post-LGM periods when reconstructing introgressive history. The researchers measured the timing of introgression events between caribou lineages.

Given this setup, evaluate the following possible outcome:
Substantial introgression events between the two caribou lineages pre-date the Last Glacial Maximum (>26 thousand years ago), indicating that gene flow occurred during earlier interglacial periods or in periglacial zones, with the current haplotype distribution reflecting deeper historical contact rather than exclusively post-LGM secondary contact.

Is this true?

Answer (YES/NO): YES